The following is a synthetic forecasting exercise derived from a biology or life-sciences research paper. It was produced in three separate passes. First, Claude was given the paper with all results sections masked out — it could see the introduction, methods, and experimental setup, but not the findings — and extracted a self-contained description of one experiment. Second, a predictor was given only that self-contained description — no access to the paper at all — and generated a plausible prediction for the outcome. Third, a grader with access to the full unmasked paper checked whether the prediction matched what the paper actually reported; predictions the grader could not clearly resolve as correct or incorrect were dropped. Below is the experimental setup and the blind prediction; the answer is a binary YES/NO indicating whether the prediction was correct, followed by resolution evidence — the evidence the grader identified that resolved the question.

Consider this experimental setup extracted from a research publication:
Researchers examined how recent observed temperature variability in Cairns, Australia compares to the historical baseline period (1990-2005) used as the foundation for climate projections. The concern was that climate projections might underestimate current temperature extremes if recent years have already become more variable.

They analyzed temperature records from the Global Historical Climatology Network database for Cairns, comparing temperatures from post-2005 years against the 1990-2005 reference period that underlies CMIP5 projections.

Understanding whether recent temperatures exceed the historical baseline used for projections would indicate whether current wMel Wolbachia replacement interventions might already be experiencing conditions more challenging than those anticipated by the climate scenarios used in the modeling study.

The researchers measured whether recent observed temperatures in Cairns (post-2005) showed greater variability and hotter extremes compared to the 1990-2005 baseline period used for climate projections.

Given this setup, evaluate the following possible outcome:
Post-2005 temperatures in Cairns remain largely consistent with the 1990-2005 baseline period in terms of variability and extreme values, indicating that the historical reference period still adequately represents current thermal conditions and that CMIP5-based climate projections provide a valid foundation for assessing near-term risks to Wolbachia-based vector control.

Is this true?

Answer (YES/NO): NO